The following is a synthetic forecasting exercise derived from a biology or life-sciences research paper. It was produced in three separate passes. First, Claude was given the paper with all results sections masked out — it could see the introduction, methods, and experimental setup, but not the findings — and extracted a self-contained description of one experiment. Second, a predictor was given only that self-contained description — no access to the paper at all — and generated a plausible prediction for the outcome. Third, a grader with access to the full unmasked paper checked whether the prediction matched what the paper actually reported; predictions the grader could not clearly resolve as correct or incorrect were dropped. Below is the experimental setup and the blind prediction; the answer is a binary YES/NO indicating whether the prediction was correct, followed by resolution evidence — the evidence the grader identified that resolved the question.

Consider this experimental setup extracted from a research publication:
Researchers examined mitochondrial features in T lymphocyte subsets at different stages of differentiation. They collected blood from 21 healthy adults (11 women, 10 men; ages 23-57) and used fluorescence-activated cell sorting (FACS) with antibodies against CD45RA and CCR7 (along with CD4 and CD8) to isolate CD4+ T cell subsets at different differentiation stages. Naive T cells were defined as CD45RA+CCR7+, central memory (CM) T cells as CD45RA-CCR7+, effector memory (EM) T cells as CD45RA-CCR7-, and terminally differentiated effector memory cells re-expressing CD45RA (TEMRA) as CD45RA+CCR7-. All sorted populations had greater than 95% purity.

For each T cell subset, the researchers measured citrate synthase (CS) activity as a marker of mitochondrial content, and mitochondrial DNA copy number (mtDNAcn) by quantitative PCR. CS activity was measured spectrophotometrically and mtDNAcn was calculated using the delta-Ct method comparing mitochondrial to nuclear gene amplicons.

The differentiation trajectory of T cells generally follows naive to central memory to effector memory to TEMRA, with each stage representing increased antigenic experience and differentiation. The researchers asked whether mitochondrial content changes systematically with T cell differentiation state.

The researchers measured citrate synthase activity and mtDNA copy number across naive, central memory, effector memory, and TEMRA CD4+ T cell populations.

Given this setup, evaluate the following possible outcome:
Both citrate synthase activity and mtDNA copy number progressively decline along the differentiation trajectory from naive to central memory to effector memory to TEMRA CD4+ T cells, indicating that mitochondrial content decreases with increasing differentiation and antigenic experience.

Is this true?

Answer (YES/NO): NO